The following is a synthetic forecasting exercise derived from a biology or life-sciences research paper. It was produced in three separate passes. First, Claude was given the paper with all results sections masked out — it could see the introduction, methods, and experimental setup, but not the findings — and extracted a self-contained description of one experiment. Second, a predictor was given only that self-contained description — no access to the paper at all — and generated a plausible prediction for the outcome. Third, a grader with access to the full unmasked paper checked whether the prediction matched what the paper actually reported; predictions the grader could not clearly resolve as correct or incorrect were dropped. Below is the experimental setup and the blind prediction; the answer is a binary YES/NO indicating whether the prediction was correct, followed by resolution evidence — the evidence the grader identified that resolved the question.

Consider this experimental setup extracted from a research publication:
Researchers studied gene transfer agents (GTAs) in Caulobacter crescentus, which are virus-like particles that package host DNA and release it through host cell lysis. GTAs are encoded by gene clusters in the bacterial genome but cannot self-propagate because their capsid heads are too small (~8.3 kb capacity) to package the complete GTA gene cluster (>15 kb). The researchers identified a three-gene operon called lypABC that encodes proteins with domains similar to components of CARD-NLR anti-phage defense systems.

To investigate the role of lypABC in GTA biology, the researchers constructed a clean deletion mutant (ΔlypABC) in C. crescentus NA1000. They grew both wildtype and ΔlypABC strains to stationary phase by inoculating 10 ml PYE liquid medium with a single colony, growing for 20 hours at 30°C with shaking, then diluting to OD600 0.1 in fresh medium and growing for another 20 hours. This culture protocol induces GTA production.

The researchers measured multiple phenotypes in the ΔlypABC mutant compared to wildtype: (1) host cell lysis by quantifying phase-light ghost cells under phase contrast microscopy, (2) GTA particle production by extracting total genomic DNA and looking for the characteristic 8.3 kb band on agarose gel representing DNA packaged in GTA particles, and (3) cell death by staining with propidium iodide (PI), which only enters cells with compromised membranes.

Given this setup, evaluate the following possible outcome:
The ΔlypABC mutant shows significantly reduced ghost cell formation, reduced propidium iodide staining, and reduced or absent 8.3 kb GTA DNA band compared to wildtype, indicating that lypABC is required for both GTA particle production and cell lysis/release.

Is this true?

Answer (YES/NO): NO